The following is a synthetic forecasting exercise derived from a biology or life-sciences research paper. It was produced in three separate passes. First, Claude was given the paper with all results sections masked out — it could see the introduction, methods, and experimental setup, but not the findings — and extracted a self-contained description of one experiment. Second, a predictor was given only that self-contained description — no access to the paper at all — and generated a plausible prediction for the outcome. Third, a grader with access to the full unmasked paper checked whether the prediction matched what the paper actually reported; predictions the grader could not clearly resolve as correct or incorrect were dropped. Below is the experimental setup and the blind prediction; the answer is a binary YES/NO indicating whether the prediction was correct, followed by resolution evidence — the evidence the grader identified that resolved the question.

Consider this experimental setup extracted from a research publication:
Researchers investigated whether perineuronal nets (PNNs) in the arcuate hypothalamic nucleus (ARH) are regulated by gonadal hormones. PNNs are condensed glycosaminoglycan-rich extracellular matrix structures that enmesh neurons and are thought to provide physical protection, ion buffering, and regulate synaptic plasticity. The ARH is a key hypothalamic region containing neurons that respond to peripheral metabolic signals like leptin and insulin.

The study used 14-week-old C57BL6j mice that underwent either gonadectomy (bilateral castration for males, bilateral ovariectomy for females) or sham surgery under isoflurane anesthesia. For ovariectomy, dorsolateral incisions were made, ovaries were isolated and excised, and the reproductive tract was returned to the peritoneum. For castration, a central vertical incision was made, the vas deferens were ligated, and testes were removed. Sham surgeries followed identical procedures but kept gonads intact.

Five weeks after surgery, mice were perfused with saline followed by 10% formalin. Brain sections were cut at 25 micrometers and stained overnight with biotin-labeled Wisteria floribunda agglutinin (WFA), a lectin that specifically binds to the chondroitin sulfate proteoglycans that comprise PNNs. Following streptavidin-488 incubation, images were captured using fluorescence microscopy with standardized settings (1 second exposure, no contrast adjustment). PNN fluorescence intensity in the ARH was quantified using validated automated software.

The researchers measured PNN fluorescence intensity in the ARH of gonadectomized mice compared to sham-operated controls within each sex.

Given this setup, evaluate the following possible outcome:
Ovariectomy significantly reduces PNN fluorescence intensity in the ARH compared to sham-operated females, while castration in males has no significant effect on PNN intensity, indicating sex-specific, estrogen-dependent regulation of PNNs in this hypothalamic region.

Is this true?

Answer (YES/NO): NO